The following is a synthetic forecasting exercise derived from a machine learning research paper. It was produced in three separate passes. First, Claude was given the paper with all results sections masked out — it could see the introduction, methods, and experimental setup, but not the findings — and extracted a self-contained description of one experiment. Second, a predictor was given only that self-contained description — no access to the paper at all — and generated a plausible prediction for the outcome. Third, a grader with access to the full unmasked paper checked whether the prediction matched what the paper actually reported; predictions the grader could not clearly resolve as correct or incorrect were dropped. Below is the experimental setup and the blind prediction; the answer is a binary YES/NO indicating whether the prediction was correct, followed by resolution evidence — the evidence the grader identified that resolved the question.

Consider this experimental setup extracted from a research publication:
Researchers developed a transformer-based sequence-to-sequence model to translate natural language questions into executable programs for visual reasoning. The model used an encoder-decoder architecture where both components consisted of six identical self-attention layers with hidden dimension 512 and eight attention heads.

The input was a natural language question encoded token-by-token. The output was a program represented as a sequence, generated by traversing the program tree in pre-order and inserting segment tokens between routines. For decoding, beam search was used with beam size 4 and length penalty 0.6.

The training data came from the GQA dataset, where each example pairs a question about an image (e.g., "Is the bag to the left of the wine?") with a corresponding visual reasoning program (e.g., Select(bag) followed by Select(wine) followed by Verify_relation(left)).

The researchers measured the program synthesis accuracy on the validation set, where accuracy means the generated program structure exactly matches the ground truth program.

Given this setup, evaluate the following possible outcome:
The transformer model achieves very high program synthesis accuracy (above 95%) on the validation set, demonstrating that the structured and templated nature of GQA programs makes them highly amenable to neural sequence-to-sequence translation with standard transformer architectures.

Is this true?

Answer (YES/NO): YES